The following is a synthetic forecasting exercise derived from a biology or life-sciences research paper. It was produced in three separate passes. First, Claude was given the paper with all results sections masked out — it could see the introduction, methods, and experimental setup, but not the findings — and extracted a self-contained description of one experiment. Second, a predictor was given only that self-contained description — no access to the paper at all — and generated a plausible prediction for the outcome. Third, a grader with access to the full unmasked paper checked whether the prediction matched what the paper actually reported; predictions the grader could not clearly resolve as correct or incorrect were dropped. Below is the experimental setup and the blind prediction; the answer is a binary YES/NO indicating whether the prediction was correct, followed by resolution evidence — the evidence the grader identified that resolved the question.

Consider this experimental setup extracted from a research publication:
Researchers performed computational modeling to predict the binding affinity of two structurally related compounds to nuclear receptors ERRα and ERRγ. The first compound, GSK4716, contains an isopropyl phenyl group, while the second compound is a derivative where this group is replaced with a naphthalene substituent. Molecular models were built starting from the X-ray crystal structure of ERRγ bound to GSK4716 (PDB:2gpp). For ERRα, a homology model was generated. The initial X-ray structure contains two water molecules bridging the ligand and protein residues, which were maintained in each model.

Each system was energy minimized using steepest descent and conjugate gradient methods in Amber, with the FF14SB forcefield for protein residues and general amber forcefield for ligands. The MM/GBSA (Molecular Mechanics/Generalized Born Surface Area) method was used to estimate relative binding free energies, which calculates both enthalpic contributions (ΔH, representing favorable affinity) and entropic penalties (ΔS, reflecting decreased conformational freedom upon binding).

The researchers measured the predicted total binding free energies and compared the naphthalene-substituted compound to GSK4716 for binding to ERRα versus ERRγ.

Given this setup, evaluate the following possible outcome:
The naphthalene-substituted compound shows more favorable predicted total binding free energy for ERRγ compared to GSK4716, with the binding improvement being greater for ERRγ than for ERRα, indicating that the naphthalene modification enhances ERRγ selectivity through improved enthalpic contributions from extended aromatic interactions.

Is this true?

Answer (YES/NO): NO